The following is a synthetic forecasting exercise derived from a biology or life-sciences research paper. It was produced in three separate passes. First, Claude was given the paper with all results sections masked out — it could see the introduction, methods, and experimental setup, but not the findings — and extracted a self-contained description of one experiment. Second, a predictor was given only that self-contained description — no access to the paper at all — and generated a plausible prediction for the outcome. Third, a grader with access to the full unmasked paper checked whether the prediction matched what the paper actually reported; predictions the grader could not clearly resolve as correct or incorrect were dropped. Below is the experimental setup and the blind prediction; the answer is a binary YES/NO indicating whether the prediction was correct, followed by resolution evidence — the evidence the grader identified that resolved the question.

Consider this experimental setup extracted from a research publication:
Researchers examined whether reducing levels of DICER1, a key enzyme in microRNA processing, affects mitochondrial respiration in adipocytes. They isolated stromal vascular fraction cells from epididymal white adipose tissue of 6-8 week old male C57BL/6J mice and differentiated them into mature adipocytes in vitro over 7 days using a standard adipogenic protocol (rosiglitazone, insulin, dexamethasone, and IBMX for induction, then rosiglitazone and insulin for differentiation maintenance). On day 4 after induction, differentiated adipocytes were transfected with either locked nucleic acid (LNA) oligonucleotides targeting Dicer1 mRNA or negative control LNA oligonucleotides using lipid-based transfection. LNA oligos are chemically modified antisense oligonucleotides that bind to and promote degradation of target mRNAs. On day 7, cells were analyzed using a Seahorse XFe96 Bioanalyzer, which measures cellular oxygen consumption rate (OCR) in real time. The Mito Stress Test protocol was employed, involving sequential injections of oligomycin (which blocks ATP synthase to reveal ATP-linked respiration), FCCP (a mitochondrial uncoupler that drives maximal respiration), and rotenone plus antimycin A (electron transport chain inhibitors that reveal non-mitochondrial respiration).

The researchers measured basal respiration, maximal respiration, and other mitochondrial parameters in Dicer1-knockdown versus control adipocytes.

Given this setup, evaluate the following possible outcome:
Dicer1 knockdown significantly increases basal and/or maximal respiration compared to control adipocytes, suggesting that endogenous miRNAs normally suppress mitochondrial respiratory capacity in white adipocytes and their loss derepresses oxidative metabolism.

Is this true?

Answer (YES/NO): NO